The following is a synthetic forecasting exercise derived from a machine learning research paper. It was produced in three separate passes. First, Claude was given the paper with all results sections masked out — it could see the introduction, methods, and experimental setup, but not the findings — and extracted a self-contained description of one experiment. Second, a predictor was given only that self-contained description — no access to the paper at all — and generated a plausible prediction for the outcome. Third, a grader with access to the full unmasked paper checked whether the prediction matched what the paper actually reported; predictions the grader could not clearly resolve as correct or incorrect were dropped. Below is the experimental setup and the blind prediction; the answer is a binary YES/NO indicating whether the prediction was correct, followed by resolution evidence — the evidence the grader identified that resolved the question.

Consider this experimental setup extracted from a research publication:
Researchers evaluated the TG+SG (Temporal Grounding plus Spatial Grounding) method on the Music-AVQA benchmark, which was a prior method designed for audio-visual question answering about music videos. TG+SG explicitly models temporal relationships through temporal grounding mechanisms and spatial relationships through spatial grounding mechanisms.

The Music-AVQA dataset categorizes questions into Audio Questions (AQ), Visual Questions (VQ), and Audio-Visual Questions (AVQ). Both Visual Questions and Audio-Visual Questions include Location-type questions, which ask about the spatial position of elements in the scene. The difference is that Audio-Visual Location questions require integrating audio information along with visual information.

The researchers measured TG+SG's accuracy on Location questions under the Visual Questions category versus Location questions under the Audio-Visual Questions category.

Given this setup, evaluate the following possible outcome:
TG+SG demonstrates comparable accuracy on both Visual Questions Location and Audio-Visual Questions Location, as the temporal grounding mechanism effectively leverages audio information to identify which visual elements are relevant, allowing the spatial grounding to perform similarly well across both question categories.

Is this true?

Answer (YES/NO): NO